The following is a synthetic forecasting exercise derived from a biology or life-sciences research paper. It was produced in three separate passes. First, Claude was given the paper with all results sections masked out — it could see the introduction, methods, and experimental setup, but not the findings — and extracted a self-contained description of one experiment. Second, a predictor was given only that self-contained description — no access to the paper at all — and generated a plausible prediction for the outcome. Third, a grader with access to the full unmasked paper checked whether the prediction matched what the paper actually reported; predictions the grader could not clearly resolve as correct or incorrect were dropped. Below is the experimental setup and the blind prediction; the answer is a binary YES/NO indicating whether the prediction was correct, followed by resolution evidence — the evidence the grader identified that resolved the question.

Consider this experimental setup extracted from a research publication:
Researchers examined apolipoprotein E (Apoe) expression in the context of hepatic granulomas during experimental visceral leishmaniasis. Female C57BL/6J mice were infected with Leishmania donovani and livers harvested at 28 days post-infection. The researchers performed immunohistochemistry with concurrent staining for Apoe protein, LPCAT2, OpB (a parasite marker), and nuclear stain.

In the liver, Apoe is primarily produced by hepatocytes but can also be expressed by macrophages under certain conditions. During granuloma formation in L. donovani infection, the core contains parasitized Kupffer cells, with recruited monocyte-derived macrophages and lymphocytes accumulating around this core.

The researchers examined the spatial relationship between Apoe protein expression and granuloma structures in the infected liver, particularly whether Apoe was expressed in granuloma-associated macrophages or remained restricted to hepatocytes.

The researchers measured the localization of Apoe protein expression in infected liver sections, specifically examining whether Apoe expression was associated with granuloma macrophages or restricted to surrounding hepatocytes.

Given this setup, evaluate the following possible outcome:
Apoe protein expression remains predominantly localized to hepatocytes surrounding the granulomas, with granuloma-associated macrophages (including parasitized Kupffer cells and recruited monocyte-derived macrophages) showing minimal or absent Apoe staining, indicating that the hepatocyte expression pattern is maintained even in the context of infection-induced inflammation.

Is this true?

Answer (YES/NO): NO